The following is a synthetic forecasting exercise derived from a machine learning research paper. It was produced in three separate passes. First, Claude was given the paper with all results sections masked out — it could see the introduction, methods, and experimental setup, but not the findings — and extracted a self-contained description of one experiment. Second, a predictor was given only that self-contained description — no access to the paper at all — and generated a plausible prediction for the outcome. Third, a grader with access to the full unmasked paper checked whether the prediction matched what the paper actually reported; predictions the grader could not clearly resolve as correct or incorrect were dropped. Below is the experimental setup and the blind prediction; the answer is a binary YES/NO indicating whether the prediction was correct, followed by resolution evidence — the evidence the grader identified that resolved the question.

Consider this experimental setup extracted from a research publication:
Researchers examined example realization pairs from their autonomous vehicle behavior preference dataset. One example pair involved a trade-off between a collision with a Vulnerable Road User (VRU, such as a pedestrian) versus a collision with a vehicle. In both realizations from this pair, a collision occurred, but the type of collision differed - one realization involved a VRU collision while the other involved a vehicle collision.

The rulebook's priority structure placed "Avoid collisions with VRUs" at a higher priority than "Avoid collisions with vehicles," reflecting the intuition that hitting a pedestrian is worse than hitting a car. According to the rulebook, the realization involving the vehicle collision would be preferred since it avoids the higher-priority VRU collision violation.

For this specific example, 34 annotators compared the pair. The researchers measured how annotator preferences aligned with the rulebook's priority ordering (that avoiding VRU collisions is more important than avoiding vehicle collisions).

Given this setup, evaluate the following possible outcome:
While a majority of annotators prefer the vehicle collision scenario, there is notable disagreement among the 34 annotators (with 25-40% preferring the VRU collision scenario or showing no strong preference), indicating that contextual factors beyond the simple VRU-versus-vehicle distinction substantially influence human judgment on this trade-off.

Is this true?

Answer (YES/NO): NO